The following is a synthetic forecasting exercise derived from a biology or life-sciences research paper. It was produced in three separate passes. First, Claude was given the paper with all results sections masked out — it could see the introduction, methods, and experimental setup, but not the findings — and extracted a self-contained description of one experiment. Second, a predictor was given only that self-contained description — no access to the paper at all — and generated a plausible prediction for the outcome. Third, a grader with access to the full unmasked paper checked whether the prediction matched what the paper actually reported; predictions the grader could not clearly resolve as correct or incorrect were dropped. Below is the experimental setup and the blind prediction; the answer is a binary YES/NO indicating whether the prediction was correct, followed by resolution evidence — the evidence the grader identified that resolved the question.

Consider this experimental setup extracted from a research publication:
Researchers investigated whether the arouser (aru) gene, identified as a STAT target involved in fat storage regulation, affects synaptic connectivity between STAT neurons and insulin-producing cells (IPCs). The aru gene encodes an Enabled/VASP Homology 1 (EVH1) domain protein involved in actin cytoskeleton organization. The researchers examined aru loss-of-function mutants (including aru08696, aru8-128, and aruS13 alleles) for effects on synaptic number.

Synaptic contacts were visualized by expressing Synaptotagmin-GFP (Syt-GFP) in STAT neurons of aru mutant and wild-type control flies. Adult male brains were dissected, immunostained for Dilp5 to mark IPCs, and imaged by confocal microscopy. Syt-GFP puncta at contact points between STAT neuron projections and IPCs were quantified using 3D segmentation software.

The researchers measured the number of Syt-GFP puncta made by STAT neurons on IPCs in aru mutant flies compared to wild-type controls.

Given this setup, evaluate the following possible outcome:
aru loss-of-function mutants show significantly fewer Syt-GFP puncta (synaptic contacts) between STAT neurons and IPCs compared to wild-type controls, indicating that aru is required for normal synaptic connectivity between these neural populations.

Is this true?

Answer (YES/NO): NO